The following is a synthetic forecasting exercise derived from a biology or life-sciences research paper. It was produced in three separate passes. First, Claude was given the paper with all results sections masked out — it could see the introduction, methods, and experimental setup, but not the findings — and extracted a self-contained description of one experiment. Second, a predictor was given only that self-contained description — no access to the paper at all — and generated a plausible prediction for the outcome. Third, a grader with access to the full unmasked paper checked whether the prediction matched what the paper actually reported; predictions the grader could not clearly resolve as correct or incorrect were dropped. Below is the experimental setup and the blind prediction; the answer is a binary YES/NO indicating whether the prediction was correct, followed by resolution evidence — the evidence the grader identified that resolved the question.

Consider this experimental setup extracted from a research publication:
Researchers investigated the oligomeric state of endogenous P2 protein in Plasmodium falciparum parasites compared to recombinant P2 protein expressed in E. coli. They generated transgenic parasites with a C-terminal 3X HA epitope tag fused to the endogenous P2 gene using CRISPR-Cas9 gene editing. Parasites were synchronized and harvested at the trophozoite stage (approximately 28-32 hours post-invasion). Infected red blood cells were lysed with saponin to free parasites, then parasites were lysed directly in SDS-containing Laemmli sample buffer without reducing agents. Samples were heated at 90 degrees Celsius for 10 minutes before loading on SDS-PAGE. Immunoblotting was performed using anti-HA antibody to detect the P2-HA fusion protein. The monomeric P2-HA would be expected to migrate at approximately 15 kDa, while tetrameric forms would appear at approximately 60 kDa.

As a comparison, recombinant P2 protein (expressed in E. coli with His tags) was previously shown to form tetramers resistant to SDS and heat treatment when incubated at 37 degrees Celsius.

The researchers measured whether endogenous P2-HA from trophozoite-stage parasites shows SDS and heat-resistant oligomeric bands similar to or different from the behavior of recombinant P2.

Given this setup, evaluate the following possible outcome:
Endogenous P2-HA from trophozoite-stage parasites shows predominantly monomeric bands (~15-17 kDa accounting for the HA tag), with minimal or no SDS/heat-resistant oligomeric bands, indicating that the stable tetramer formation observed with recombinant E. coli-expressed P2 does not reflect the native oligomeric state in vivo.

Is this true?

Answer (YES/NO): NO